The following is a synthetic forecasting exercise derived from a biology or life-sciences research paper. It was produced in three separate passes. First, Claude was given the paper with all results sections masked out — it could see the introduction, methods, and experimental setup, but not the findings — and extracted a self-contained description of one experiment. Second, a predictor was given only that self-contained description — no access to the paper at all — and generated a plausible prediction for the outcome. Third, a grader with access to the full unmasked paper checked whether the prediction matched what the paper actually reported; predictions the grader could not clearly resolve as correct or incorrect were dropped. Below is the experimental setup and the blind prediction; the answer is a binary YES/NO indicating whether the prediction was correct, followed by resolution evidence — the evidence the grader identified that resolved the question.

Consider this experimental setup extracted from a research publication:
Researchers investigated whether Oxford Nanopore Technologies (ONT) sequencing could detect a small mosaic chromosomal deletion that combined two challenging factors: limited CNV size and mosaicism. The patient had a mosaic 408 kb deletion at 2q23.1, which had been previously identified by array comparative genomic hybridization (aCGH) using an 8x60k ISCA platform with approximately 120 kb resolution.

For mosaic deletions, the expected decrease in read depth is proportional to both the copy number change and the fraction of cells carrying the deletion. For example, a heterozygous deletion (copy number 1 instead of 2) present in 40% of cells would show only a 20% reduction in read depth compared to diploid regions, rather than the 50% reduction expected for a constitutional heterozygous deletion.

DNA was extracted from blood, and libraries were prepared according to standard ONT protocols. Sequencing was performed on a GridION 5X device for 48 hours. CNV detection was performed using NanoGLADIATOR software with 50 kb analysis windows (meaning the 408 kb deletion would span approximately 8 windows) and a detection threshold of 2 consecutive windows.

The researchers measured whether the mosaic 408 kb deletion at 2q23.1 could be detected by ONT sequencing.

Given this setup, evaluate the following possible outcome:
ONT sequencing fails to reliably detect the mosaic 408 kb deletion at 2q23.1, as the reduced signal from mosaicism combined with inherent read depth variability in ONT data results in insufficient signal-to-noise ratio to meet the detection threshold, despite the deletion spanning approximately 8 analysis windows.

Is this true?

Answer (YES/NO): NO